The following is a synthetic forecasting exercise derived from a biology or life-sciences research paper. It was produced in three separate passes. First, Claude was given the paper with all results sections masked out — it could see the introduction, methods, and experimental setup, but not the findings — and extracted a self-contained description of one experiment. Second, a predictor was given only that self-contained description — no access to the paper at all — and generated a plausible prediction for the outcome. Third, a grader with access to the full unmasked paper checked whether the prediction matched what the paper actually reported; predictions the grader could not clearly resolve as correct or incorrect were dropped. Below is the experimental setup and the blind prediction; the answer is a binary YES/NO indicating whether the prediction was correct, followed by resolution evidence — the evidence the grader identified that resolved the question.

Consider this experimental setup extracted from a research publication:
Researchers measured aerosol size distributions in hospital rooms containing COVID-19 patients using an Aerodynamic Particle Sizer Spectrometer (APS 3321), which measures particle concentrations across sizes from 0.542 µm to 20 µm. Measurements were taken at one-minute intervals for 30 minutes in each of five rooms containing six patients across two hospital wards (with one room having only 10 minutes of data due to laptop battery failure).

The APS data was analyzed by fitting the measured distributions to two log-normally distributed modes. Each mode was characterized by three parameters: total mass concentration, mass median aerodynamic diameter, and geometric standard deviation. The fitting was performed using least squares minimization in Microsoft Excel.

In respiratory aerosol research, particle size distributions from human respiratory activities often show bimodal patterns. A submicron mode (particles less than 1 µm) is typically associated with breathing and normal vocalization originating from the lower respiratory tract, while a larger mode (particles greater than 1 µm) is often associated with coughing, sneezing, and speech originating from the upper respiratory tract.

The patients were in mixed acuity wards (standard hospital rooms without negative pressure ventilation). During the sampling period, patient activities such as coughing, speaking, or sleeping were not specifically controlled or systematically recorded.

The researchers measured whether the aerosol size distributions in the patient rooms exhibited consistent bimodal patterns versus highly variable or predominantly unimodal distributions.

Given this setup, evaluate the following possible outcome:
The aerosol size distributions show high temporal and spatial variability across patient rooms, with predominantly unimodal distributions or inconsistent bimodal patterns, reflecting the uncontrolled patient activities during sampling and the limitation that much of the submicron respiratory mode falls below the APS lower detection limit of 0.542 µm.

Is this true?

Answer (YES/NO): NO